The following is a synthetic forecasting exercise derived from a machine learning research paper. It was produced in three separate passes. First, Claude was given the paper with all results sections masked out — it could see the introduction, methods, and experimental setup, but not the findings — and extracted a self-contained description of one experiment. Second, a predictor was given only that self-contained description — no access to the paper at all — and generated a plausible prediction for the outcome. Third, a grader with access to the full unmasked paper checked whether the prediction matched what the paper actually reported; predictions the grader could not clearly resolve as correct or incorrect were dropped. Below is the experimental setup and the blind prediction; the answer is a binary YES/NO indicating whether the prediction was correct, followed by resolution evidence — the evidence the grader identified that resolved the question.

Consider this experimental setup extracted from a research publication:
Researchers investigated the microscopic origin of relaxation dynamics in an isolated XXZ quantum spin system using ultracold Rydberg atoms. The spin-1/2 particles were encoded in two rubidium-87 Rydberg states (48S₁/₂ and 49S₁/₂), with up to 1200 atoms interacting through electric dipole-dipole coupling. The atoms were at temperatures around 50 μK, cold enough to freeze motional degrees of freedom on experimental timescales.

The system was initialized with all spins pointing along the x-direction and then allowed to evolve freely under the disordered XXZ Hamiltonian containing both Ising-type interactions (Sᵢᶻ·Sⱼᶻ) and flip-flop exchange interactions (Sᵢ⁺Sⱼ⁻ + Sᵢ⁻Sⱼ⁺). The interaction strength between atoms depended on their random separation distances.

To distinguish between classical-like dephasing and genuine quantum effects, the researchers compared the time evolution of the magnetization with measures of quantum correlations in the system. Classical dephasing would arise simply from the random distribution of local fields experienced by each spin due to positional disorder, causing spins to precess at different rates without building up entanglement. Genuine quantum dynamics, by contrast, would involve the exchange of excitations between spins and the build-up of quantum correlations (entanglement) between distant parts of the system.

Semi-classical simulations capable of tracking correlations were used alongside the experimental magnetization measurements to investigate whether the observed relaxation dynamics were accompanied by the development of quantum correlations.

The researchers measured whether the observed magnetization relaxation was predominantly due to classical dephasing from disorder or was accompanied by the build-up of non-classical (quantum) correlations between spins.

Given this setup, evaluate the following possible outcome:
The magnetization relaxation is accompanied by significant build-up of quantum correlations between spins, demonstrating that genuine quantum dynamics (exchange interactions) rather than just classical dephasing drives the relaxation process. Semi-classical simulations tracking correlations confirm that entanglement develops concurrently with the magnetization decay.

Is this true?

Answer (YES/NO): YES